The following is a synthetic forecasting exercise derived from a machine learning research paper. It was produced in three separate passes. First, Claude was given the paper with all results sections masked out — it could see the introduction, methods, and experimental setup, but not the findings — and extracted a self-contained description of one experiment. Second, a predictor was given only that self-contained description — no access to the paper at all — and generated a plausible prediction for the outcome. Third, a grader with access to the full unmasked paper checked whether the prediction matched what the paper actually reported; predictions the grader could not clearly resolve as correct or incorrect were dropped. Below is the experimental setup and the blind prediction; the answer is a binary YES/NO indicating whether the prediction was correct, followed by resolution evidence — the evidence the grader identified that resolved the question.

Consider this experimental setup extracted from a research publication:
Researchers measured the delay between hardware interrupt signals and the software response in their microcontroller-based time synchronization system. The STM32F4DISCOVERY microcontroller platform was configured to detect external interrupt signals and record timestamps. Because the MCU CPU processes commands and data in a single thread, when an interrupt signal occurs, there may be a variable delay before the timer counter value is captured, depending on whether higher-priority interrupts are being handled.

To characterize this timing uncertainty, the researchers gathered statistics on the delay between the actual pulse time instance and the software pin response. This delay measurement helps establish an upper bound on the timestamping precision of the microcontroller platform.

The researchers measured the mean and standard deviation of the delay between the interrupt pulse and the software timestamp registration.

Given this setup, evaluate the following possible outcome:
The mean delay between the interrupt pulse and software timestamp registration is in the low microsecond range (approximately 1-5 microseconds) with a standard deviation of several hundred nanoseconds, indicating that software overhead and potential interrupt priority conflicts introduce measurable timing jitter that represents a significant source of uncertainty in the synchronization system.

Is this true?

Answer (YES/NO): NO